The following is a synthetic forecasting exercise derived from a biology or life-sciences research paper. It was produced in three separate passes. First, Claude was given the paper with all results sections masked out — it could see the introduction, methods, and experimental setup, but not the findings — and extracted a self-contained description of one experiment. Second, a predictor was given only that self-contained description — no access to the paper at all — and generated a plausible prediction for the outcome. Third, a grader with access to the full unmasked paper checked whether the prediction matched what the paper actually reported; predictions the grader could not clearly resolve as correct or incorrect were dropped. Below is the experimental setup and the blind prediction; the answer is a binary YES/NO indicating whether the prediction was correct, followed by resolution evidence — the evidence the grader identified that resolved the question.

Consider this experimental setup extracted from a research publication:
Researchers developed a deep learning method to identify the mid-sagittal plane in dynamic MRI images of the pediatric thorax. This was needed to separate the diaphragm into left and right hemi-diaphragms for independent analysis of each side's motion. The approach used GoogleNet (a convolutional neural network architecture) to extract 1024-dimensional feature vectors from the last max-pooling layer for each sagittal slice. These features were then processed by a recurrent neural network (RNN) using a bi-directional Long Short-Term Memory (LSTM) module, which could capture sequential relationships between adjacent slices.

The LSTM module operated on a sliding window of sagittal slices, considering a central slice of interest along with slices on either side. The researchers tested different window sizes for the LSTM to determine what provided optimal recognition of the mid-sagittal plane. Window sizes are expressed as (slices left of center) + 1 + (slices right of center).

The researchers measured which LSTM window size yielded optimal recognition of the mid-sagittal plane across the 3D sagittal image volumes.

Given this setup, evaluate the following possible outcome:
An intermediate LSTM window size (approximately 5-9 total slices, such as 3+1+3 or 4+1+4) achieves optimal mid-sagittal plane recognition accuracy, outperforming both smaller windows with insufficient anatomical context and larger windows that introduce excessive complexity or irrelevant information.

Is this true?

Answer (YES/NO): NO